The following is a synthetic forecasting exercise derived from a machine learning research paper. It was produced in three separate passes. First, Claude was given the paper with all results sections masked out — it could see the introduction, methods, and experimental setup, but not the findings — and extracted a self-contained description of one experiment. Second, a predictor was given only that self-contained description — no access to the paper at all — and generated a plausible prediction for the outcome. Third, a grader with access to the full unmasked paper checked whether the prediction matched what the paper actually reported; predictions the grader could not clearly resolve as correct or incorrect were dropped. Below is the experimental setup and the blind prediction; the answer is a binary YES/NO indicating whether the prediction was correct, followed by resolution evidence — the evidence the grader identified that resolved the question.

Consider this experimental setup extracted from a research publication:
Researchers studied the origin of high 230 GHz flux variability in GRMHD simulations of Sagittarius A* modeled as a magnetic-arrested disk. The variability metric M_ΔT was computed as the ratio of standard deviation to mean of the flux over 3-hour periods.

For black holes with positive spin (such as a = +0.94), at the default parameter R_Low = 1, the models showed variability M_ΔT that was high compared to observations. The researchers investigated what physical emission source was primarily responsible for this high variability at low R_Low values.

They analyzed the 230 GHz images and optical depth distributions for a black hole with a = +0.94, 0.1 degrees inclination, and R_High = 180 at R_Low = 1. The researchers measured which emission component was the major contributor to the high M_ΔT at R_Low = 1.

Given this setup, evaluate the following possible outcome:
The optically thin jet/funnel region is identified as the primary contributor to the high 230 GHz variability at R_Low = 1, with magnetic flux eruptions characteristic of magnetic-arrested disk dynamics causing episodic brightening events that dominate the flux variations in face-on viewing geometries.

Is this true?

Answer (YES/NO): NO